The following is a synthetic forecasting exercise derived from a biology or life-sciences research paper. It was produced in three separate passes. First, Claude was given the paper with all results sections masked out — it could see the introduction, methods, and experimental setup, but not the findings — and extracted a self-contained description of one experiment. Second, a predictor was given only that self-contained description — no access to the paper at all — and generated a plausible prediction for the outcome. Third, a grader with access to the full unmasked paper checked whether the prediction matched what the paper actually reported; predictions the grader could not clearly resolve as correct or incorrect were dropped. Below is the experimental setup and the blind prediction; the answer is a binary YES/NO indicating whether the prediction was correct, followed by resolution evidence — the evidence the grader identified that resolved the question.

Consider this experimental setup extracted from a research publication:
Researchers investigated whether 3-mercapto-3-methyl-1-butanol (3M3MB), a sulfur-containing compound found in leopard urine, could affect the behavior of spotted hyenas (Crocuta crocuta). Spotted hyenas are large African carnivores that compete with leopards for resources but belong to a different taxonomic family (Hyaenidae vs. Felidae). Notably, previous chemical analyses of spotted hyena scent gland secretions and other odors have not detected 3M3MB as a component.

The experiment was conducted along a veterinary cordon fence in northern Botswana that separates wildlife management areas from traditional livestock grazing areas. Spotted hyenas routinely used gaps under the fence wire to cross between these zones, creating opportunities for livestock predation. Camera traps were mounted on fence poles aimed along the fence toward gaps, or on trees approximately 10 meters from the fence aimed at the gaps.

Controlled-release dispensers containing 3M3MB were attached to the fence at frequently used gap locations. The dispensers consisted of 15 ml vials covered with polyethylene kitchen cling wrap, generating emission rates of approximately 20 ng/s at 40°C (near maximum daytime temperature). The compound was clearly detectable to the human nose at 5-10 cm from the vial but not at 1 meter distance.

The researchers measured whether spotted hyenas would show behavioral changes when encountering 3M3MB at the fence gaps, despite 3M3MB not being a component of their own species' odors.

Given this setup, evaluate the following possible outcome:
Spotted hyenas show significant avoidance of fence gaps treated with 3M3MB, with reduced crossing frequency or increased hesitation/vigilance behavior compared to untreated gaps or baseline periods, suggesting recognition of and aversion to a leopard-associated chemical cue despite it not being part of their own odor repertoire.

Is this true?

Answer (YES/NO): YES